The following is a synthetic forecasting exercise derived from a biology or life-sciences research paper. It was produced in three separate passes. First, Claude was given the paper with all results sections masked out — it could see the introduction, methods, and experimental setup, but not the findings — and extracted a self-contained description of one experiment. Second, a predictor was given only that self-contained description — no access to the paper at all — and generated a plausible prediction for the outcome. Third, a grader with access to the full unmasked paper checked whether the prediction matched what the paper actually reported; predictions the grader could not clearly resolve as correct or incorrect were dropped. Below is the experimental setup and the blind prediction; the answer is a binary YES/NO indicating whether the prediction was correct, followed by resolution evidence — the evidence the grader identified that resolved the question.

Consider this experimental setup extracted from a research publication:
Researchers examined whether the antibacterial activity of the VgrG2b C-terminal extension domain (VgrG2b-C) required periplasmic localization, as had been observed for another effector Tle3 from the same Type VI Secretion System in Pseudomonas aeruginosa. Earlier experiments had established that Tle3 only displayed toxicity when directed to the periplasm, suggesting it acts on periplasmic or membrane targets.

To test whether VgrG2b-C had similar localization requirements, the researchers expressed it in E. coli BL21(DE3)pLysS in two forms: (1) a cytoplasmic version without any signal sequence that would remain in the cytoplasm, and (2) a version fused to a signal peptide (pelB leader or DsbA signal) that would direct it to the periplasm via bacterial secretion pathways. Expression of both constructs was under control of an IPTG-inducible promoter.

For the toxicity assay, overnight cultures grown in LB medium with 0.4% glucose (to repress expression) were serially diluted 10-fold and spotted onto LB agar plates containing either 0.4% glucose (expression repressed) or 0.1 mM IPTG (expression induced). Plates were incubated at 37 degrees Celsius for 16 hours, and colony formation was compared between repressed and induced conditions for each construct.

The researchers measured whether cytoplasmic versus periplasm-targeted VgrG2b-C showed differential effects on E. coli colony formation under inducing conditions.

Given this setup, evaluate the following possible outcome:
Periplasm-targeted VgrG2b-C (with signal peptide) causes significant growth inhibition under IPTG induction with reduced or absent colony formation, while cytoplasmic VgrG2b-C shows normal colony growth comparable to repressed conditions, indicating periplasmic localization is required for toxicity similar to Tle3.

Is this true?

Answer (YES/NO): YES